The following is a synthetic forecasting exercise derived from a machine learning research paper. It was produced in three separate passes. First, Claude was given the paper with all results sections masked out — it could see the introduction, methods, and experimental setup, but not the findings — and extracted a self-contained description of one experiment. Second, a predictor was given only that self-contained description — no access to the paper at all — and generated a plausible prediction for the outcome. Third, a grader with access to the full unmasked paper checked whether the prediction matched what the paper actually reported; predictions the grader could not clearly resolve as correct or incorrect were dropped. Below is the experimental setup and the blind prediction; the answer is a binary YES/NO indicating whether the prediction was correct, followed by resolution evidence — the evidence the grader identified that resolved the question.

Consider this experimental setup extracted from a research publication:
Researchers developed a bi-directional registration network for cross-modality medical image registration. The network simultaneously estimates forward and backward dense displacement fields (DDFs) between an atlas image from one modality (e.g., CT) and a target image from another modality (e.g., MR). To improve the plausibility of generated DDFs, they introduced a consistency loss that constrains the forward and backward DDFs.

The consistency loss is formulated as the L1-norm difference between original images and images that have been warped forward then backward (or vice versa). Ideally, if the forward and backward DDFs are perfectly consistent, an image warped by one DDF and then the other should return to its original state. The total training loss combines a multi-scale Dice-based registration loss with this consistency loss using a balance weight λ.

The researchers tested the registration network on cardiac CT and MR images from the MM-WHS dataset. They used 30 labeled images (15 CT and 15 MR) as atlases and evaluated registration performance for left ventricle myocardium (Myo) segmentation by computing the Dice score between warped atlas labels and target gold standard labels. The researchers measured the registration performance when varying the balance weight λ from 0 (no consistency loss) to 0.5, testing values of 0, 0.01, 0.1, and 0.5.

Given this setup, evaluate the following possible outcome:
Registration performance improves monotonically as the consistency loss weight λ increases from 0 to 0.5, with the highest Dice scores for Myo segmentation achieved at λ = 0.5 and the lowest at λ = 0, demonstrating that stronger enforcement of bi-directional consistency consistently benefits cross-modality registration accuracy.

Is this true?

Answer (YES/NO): NO